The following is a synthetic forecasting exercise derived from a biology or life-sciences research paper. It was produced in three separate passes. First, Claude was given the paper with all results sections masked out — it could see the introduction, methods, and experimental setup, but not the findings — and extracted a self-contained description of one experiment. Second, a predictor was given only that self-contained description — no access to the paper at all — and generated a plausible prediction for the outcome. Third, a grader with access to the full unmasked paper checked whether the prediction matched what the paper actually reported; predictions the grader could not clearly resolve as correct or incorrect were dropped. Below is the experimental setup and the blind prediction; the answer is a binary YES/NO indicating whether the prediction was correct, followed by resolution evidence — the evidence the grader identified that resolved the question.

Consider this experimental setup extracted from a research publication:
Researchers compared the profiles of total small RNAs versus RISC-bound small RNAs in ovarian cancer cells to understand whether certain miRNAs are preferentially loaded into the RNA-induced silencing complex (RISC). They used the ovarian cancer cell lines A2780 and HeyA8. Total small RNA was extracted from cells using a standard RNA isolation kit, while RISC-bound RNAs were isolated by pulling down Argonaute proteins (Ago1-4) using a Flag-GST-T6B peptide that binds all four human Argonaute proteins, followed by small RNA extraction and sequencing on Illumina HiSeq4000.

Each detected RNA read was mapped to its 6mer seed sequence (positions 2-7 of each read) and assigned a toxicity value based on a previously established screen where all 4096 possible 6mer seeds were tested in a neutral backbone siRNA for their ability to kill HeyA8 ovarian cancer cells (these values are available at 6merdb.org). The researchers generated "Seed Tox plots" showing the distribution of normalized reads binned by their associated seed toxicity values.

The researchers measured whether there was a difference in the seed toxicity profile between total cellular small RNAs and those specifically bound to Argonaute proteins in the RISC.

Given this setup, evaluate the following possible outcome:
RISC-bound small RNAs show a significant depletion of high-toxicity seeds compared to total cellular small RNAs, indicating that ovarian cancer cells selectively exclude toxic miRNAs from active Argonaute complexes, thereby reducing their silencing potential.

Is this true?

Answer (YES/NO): NO